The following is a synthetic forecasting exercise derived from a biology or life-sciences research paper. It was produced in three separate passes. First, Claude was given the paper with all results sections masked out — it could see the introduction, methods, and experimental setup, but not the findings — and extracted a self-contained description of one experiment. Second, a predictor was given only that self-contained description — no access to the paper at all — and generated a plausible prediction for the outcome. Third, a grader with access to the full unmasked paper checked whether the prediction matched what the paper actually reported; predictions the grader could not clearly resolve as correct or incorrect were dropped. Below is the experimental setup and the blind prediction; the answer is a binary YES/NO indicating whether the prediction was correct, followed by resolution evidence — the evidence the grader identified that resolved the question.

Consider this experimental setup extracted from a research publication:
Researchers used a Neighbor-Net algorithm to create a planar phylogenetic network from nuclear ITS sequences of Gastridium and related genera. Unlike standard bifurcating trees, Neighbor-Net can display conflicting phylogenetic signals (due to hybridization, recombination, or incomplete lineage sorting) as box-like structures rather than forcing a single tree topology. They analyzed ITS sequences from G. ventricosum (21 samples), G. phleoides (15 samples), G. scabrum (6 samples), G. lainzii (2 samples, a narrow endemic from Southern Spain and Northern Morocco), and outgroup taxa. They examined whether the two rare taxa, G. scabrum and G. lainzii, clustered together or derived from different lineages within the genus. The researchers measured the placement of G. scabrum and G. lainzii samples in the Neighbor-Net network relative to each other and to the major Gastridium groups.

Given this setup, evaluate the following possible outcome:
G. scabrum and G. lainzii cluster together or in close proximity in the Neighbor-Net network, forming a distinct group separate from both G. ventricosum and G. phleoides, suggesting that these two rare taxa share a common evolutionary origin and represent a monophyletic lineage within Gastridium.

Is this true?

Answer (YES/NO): NO